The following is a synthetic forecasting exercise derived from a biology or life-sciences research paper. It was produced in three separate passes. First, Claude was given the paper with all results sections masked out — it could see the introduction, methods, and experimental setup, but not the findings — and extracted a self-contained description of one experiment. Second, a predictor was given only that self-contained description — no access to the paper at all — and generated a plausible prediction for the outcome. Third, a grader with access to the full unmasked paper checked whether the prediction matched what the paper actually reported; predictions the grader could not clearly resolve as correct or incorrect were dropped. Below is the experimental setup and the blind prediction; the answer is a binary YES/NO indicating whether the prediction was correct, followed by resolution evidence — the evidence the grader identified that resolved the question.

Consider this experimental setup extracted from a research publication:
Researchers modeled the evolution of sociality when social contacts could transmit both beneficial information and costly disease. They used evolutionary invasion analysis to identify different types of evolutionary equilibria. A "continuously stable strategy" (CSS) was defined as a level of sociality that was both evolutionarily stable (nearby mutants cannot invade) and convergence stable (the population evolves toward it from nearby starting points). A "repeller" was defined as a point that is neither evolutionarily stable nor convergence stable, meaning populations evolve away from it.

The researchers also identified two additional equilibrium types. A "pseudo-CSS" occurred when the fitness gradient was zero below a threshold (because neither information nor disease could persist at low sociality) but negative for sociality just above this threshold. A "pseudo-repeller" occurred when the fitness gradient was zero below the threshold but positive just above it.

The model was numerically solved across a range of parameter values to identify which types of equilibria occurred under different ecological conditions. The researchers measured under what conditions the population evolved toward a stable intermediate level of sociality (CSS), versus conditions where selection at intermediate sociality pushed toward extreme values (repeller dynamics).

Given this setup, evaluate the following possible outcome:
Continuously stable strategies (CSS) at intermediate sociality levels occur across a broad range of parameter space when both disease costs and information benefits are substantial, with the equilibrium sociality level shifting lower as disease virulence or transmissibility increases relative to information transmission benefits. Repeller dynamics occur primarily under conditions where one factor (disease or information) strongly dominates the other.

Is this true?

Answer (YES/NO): NO